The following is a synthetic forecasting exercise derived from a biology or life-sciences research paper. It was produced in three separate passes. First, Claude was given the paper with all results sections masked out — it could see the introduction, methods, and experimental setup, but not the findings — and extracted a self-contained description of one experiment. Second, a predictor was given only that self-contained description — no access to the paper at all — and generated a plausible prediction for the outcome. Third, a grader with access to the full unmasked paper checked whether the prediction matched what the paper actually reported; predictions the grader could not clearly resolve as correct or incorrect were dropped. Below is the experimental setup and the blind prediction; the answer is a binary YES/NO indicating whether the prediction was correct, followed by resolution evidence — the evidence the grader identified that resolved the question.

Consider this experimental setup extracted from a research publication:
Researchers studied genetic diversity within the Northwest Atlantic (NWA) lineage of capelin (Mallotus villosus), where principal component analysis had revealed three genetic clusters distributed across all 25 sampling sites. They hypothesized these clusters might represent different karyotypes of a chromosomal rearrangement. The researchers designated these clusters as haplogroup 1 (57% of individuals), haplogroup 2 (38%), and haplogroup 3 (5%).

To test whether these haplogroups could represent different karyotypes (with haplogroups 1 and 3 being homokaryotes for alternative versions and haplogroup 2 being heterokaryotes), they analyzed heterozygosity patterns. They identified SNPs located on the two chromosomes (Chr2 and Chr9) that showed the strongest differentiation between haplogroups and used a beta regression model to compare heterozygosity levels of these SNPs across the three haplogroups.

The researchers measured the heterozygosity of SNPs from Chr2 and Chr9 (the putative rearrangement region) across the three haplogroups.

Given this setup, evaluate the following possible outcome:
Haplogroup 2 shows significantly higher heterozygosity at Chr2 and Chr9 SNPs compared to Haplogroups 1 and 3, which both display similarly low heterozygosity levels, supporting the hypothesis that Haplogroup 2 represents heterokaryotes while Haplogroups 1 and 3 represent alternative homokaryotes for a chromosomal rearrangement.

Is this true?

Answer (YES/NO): YES